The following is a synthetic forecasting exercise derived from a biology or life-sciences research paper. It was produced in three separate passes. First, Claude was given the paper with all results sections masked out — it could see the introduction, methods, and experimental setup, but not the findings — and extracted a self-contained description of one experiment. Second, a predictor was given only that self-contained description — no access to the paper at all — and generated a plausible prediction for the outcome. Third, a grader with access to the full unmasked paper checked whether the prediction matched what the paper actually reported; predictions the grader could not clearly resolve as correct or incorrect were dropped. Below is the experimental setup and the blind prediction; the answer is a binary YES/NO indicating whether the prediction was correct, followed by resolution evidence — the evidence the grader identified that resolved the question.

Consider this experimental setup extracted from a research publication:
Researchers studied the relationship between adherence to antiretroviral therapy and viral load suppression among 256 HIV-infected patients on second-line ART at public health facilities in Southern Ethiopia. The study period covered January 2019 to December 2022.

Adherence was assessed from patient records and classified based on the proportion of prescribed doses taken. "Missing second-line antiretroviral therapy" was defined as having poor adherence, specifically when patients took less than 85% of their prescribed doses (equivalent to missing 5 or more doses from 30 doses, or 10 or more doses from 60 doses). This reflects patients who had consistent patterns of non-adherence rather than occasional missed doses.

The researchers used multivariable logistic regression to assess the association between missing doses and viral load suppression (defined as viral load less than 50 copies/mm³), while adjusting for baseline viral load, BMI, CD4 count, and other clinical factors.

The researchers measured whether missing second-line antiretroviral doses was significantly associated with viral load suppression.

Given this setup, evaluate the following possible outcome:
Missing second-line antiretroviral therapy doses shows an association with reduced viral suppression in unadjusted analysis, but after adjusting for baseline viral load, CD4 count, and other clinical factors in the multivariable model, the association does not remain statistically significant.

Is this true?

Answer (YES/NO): NO